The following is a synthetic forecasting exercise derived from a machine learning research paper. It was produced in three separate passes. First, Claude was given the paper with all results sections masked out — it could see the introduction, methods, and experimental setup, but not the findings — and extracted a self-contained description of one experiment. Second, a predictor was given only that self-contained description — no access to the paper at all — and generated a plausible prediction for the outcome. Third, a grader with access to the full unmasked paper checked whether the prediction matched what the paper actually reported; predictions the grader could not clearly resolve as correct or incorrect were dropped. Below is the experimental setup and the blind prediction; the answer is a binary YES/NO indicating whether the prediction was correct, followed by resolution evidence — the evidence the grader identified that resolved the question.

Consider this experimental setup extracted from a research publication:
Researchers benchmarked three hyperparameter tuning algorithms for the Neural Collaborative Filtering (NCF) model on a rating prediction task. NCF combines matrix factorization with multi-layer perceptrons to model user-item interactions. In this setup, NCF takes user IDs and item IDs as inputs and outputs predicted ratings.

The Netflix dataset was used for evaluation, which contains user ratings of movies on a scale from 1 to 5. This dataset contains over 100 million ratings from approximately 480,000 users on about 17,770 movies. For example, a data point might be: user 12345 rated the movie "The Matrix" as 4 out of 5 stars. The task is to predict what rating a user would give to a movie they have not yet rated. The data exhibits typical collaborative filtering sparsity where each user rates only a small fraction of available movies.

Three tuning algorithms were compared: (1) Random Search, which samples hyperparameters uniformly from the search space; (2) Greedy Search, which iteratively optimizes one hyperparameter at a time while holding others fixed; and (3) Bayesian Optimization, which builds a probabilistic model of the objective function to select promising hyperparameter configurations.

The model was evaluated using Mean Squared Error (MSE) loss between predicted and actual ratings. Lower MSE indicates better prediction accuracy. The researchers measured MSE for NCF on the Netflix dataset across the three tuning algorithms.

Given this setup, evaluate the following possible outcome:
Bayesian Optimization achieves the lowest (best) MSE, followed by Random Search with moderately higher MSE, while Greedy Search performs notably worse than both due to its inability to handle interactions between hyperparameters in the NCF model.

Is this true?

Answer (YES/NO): NO